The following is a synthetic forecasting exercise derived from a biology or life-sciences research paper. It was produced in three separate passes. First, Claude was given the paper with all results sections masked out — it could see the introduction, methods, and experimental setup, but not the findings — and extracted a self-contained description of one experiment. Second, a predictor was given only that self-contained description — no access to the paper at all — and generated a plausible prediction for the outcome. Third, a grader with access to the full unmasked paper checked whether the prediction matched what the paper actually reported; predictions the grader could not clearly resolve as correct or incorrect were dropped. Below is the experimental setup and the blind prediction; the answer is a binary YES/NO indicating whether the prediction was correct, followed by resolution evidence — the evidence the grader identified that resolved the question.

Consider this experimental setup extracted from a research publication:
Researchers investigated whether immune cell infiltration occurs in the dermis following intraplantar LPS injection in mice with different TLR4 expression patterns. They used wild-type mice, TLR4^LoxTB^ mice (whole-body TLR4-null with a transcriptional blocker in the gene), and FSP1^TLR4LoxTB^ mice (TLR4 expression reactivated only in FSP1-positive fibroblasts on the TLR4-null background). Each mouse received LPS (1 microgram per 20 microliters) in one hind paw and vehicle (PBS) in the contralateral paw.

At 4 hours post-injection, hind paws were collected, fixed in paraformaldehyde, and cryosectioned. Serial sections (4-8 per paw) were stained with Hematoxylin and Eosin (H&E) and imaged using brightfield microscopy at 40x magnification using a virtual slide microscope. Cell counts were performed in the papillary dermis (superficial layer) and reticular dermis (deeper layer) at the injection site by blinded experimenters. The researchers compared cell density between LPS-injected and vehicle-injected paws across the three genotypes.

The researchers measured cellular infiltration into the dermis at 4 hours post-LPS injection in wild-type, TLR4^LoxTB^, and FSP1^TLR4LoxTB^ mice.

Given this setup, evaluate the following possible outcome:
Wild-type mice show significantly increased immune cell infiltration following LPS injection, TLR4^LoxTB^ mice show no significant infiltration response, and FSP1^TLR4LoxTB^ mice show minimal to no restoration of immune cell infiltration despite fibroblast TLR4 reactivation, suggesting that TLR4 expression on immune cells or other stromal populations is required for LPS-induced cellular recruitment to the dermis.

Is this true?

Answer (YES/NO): YES